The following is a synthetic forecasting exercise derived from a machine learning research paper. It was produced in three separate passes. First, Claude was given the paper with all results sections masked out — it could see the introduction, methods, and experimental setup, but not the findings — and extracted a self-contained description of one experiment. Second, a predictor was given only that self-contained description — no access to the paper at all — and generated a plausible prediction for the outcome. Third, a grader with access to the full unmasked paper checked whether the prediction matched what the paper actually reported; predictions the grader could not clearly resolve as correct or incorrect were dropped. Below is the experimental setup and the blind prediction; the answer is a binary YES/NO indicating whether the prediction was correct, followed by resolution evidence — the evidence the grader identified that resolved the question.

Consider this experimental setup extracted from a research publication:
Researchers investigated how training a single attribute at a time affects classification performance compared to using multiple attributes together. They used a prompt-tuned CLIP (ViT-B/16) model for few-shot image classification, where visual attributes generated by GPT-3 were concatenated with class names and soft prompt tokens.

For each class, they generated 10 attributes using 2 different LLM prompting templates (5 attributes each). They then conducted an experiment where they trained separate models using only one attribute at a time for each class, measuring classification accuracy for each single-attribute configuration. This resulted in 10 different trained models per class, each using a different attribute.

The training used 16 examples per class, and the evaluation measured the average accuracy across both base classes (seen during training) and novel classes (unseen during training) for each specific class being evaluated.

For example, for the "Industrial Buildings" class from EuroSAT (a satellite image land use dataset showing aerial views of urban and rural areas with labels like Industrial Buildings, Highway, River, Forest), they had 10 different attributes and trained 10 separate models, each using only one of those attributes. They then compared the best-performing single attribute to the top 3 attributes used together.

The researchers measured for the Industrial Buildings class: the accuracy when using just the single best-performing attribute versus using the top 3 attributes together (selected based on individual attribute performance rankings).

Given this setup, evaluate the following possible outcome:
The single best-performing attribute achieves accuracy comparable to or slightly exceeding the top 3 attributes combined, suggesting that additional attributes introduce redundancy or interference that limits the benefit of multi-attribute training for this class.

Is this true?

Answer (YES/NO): NO